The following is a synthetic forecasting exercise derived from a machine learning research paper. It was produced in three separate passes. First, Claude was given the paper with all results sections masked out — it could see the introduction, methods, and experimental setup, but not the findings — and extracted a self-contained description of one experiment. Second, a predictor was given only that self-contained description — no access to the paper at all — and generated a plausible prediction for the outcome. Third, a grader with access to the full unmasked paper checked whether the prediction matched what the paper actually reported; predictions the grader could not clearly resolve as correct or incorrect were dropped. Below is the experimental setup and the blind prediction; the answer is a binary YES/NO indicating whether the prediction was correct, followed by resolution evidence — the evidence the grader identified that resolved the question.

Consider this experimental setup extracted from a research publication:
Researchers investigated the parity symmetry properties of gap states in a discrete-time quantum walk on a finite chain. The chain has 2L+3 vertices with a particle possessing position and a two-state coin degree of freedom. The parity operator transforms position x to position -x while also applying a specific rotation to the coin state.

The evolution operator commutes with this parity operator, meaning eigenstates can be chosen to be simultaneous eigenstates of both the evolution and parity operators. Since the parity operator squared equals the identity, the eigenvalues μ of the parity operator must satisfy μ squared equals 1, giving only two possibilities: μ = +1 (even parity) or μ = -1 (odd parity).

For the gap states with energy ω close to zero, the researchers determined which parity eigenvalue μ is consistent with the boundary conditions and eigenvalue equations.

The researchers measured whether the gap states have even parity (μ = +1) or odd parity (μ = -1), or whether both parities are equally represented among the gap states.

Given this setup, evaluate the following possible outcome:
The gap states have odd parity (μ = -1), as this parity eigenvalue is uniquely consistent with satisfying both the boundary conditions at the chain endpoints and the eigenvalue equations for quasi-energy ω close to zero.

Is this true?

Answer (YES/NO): NO